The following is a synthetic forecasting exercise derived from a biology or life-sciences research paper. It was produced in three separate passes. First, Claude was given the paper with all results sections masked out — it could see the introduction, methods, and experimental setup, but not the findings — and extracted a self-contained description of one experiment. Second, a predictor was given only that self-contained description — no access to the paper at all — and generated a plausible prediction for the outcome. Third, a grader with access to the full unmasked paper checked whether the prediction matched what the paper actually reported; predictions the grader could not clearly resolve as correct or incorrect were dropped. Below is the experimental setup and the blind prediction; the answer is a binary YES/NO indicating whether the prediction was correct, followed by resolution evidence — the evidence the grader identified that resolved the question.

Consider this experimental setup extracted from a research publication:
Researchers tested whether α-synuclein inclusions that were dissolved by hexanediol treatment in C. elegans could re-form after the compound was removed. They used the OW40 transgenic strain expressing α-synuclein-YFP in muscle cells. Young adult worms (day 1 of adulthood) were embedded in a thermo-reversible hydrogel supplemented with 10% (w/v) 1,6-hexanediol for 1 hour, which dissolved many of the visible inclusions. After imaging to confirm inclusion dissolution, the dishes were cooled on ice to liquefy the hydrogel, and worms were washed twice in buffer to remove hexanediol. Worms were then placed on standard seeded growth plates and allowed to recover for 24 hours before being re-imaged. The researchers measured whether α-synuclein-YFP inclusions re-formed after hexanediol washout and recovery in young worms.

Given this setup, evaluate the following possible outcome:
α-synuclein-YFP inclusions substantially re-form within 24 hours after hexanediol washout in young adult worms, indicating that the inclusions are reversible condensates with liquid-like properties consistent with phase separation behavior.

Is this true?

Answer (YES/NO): YES